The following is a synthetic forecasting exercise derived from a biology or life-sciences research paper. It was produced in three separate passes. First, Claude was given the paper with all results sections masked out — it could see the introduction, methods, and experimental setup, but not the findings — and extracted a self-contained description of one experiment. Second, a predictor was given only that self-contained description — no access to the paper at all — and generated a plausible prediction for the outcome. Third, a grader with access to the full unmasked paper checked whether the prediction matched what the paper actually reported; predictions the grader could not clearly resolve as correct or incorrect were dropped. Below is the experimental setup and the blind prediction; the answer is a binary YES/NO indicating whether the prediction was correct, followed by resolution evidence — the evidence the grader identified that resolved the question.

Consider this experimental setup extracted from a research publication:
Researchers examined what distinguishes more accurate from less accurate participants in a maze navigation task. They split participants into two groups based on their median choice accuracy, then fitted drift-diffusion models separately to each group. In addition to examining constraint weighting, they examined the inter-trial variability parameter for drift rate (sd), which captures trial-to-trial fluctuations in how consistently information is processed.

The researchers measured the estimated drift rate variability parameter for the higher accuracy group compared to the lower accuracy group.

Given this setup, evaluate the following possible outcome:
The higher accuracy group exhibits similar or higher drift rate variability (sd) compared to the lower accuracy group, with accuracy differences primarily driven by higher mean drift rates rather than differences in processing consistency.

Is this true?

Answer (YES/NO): NO